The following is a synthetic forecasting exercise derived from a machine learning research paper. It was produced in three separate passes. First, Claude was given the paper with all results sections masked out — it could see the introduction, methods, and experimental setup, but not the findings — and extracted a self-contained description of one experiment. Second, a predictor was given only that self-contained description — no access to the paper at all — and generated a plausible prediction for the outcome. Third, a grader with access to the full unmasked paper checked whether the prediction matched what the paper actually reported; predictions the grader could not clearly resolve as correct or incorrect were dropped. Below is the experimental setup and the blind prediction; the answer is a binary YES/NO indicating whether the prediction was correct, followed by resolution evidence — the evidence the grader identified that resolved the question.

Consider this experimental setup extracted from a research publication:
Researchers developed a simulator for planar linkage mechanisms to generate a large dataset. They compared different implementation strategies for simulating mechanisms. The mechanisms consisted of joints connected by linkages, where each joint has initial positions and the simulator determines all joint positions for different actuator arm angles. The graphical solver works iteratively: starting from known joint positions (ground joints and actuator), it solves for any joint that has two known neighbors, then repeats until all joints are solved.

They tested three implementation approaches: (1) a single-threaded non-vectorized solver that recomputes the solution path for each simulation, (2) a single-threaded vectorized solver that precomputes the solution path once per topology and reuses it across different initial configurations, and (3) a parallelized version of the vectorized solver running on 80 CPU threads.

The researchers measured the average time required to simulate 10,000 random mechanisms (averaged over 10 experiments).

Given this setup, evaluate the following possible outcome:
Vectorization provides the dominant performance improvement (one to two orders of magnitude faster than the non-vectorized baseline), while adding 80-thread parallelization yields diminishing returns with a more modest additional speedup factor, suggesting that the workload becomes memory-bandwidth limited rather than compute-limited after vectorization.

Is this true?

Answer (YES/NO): YES